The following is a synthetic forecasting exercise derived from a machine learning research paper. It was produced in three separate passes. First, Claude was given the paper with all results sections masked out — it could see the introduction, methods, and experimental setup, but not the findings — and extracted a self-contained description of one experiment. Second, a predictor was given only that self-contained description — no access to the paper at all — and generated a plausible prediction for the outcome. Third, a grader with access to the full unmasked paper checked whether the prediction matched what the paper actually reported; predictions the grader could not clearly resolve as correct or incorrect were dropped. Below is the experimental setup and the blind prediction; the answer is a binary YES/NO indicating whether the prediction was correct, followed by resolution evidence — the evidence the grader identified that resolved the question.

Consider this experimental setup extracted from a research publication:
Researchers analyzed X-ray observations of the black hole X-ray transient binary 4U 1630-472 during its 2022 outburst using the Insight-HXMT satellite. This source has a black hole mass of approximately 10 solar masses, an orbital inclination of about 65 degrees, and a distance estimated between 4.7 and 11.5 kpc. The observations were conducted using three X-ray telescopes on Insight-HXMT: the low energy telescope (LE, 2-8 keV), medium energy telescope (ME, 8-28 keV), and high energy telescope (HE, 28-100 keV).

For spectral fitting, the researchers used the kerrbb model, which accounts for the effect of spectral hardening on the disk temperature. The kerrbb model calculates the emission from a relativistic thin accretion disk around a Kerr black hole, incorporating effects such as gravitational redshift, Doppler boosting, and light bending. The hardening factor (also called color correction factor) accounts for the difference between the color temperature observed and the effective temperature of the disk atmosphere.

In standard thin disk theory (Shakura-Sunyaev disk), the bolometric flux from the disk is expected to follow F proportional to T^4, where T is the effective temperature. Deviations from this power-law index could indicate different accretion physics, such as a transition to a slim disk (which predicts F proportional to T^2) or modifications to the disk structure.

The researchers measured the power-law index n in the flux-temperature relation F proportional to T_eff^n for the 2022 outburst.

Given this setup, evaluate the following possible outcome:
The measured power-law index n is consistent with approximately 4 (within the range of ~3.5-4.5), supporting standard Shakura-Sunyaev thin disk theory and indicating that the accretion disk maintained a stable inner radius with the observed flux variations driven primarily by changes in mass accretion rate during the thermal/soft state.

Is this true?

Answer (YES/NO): YES